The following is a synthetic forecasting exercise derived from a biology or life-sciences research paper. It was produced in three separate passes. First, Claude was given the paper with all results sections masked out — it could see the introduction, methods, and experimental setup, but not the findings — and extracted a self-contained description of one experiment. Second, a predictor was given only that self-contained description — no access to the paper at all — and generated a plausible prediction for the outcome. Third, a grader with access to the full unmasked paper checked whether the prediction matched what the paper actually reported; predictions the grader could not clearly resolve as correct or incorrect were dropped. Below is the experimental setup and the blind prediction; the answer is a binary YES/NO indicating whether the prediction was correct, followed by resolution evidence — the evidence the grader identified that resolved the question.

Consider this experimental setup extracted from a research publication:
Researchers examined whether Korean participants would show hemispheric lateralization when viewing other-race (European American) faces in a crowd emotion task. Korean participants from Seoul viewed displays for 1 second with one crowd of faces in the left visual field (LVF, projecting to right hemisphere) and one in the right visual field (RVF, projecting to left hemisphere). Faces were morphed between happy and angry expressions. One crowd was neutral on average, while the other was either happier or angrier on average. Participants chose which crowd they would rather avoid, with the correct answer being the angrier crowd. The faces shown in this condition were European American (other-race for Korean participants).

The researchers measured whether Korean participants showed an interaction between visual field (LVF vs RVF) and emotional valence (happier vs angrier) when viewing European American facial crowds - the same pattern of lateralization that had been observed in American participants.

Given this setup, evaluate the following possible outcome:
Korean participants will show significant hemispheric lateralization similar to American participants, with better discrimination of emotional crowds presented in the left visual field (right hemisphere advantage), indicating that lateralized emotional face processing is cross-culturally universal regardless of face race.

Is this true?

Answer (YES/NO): NO